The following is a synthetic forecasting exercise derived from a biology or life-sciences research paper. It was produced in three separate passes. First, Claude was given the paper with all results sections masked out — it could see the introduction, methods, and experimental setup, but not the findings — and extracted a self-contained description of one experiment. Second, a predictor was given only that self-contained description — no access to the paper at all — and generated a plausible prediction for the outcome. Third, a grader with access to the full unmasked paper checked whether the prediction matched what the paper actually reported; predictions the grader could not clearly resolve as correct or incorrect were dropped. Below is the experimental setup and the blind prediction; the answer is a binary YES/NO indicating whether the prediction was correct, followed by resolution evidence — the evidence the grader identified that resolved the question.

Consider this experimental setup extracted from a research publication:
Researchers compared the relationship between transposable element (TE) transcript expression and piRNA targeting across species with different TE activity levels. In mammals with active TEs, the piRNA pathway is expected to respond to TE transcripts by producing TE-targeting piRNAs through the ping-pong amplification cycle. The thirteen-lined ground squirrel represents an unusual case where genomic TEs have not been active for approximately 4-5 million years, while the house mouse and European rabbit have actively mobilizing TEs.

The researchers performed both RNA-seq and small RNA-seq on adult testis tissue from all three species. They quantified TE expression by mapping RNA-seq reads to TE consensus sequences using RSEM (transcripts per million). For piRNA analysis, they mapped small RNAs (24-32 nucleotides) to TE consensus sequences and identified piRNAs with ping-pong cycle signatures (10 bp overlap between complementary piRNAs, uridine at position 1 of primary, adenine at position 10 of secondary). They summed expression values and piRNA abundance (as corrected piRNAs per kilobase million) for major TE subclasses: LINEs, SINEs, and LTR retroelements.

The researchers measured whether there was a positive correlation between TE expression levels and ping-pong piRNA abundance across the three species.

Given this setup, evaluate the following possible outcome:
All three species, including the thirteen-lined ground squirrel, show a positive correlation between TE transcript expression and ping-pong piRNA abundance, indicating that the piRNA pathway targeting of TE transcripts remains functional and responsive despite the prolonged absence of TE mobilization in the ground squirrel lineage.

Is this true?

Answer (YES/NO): NO